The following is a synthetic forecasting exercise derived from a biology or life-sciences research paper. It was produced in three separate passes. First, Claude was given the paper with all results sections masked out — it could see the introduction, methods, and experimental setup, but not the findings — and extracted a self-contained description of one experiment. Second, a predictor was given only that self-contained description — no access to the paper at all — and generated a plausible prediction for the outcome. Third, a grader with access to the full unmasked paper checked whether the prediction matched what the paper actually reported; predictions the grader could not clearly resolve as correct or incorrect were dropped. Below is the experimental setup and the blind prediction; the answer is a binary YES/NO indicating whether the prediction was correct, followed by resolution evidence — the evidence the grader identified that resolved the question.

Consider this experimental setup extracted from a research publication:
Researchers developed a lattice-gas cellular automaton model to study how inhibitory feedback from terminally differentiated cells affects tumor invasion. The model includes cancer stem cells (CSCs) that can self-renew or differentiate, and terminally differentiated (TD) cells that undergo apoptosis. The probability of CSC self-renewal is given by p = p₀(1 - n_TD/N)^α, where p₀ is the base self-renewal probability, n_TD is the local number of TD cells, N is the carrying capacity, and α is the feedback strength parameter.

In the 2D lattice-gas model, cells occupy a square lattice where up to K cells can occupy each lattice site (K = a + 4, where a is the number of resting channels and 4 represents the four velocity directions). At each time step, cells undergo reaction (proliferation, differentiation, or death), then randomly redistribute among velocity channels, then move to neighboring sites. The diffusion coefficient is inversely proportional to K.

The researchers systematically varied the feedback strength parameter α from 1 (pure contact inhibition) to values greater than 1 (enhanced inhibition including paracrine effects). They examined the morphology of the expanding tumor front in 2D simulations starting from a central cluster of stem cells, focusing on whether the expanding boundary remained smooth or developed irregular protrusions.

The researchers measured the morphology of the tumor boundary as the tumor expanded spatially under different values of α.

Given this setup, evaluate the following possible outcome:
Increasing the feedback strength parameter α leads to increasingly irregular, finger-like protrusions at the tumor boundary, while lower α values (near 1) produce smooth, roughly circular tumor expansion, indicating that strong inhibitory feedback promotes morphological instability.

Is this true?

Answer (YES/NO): NO